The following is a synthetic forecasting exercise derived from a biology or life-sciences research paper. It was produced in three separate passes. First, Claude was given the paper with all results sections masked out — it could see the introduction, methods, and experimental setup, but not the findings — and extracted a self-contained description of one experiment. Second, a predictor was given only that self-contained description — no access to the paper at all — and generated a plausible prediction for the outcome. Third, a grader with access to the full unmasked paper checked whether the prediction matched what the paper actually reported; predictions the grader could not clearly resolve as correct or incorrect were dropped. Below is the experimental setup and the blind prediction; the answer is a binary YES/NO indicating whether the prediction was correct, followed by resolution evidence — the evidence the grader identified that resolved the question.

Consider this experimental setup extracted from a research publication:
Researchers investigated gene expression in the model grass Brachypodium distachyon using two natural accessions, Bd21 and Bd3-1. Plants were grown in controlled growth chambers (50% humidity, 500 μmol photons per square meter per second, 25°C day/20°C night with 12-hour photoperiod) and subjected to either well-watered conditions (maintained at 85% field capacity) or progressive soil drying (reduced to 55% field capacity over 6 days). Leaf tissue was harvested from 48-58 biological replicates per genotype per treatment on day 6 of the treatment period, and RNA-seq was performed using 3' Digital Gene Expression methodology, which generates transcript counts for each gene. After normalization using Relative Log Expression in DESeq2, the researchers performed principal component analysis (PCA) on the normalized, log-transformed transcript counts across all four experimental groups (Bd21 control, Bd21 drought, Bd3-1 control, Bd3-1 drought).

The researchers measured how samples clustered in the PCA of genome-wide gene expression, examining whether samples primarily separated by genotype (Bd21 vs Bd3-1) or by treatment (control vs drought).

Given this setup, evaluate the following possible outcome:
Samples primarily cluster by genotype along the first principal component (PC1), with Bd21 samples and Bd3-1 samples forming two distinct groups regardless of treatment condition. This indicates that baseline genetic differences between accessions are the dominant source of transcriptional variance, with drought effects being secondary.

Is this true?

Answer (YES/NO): YES